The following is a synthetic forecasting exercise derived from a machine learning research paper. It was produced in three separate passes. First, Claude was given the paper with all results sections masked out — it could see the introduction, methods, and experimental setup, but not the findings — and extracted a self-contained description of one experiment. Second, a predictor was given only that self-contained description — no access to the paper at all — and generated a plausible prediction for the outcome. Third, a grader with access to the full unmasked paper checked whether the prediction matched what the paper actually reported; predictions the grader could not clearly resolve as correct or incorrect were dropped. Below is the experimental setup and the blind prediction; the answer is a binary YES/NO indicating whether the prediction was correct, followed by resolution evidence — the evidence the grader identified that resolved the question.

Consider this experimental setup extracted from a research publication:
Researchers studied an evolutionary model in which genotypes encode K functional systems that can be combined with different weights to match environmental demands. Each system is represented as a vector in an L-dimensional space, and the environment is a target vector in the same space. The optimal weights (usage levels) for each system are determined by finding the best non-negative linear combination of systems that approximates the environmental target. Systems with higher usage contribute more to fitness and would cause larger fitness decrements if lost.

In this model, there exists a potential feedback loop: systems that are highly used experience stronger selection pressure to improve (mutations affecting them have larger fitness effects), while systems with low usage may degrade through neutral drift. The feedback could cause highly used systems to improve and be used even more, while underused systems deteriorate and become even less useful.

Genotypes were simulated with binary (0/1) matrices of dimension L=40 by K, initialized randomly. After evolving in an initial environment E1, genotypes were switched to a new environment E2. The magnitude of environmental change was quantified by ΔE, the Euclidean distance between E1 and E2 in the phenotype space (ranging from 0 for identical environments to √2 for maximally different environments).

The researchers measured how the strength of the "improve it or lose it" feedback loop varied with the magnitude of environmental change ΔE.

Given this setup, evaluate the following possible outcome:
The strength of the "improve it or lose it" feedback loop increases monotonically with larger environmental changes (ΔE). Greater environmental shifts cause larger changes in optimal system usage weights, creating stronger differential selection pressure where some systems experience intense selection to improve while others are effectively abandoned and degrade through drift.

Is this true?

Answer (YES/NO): YES